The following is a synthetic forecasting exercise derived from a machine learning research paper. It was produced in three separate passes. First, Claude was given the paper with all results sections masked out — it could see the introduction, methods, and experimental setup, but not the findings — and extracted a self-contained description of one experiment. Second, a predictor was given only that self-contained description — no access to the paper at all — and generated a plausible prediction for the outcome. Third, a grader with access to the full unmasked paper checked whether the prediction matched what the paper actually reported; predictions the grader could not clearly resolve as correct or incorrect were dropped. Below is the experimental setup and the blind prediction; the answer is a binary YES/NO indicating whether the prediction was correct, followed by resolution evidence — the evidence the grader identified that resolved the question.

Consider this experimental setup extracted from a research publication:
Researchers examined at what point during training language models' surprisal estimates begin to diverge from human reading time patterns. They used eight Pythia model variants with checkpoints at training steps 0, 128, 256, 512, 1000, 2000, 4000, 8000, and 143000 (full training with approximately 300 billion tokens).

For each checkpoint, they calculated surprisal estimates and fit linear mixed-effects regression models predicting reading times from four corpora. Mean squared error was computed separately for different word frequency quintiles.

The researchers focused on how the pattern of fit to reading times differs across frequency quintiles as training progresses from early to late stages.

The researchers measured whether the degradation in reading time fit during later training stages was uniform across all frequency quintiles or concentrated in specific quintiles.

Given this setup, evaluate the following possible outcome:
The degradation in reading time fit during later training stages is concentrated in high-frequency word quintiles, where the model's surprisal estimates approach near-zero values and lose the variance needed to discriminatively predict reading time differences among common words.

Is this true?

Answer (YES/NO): NO